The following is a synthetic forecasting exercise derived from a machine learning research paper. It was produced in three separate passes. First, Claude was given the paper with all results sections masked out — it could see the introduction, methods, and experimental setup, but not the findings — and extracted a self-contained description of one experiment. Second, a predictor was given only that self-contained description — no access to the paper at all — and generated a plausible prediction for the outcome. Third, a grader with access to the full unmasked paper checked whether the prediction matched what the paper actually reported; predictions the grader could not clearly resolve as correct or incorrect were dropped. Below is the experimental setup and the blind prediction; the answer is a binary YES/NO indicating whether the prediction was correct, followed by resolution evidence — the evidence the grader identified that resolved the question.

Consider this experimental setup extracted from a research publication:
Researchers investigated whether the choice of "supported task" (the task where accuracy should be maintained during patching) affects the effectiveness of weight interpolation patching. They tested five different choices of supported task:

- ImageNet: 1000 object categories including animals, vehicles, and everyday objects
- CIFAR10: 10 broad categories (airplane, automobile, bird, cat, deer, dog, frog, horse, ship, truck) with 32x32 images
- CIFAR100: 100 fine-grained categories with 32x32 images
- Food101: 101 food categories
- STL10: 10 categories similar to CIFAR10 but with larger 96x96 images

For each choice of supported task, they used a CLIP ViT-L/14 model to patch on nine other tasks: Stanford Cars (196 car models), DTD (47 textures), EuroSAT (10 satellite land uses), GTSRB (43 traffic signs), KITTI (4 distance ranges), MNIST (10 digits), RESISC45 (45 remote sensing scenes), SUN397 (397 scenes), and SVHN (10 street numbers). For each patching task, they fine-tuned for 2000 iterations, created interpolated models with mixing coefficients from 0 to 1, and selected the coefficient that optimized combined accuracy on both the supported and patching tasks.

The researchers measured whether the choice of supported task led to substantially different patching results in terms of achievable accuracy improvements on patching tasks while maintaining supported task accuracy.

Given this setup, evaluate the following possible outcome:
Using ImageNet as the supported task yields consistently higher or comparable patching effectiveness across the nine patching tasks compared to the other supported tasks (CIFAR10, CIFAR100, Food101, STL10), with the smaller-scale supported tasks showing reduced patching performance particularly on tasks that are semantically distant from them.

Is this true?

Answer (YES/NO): NO